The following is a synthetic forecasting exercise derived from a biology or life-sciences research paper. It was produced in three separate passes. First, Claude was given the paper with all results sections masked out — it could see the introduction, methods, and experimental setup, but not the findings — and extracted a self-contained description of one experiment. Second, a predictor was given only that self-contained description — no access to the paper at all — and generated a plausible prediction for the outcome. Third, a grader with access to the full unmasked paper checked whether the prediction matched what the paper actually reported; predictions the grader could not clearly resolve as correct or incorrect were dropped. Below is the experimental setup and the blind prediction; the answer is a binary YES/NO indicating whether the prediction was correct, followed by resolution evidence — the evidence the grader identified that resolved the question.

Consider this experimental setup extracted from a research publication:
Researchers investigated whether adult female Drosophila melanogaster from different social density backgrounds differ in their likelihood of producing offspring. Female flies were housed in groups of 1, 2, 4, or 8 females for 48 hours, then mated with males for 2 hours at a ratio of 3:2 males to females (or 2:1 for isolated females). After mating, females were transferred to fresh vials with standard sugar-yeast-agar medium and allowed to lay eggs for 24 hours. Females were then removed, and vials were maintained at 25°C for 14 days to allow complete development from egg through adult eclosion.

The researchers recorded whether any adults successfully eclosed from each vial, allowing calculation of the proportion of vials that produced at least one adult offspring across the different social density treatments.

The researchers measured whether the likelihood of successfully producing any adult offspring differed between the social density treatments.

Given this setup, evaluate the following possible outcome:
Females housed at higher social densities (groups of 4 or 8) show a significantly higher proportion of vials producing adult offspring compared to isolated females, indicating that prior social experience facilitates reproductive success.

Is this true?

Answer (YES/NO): NO